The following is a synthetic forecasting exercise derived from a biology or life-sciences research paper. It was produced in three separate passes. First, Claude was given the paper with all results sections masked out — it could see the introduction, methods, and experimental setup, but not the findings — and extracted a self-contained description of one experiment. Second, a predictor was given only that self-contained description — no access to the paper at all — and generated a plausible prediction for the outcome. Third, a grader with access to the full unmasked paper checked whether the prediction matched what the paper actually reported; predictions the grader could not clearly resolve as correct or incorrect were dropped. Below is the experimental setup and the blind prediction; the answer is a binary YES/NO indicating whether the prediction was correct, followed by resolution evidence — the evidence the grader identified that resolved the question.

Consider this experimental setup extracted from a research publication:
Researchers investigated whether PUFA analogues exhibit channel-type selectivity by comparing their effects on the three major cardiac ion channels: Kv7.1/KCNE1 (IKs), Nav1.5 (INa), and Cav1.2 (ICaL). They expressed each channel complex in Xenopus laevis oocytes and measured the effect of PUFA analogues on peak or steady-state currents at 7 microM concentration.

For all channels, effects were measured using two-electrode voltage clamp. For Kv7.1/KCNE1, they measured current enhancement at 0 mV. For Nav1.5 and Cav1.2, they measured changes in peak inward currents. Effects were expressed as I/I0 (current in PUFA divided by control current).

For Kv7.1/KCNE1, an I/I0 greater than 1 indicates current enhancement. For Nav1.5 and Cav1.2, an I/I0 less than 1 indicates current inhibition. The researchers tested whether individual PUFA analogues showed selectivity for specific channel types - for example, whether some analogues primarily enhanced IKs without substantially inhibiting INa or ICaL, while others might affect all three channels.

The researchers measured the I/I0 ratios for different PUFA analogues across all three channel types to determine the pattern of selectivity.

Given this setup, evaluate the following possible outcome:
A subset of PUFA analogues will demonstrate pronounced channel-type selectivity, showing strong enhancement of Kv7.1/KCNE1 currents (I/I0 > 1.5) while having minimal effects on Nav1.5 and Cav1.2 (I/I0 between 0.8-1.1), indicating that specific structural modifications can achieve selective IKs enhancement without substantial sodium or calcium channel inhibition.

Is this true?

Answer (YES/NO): YES